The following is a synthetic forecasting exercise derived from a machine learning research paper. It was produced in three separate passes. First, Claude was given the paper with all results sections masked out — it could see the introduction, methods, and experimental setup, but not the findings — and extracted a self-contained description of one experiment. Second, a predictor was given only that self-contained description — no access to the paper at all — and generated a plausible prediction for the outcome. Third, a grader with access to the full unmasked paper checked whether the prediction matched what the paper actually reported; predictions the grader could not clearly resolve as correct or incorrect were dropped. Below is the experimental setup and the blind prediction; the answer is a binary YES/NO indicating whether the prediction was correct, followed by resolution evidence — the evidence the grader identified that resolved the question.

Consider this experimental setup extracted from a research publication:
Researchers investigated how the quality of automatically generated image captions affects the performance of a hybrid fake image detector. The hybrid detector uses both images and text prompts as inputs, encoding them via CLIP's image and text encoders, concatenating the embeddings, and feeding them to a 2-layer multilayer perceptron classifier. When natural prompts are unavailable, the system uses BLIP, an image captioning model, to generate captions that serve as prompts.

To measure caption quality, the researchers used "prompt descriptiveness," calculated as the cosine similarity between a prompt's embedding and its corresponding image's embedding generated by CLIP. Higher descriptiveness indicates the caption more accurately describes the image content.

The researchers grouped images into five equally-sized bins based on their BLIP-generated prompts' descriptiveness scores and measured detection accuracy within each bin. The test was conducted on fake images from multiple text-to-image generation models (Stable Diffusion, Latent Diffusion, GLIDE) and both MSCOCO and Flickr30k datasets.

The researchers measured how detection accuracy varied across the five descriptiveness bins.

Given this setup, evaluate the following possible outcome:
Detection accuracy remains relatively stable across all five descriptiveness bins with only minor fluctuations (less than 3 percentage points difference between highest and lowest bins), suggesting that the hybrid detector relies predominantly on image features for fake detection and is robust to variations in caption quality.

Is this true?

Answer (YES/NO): NO